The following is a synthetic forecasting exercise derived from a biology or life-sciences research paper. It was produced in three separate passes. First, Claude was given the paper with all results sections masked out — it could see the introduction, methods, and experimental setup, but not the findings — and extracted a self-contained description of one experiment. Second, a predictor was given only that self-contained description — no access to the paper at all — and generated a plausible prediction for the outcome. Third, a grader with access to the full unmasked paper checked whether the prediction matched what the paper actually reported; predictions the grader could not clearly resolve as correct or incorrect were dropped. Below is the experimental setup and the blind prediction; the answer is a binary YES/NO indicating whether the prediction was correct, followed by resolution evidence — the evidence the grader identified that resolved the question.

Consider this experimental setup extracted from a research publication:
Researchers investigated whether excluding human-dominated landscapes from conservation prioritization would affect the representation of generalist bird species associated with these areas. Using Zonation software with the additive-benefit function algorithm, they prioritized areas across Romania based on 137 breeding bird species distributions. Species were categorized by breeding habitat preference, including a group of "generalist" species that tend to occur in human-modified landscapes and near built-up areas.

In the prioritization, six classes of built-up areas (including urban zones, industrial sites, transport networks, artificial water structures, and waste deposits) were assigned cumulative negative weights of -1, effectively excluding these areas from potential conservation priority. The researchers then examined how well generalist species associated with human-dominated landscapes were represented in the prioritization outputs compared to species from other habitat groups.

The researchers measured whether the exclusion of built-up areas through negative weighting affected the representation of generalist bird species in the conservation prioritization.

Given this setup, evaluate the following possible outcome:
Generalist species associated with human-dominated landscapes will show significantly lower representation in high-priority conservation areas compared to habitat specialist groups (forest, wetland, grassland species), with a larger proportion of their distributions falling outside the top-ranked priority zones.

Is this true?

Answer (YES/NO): NO